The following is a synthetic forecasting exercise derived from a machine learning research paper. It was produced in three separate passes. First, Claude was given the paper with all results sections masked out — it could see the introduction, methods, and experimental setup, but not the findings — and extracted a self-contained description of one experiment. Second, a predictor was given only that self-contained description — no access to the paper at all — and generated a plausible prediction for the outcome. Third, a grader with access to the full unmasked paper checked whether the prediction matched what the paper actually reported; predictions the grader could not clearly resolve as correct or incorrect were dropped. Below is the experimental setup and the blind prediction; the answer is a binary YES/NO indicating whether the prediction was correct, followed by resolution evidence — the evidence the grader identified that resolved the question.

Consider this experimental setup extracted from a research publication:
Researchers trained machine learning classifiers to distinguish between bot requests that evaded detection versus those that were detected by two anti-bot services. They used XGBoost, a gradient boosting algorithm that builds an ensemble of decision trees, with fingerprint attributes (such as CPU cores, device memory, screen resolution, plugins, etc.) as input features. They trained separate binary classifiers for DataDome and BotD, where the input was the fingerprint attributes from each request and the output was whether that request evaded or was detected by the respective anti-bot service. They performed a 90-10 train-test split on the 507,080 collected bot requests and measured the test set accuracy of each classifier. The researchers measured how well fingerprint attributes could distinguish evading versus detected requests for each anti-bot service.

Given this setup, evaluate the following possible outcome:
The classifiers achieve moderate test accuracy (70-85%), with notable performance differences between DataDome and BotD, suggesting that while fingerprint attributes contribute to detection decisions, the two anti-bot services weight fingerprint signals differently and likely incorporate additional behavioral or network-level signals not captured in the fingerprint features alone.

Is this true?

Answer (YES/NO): NO